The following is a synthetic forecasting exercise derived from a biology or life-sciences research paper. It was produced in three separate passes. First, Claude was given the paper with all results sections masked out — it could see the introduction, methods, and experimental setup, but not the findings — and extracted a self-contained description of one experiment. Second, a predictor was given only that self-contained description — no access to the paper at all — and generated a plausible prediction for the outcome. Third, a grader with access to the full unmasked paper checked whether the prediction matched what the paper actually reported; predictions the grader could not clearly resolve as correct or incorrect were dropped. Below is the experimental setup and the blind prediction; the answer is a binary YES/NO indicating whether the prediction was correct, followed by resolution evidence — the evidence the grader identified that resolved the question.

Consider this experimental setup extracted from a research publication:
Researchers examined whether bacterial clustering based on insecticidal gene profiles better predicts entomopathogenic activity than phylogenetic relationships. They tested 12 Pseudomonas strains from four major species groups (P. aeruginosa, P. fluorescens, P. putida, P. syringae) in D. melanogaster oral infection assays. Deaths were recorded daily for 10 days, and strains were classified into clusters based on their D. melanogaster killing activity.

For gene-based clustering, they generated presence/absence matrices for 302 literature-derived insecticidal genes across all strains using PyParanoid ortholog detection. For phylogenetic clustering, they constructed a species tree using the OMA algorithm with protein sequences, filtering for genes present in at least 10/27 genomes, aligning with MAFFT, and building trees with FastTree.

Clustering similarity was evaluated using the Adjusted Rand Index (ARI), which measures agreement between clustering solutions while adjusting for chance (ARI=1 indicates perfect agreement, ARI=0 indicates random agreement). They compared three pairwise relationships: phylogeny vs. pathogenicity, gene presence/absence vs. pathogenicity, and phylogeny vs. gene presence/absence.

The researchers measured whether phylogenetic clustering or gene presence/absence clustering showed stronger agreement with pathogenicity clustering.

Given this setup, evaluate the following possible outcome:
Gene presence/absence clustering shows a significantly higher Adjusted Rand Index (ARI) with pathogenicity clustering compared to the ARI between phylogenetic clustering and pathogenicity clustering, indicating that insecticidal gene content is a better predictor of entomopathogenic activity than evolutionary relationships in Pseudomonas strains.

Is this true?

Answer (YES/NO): NO